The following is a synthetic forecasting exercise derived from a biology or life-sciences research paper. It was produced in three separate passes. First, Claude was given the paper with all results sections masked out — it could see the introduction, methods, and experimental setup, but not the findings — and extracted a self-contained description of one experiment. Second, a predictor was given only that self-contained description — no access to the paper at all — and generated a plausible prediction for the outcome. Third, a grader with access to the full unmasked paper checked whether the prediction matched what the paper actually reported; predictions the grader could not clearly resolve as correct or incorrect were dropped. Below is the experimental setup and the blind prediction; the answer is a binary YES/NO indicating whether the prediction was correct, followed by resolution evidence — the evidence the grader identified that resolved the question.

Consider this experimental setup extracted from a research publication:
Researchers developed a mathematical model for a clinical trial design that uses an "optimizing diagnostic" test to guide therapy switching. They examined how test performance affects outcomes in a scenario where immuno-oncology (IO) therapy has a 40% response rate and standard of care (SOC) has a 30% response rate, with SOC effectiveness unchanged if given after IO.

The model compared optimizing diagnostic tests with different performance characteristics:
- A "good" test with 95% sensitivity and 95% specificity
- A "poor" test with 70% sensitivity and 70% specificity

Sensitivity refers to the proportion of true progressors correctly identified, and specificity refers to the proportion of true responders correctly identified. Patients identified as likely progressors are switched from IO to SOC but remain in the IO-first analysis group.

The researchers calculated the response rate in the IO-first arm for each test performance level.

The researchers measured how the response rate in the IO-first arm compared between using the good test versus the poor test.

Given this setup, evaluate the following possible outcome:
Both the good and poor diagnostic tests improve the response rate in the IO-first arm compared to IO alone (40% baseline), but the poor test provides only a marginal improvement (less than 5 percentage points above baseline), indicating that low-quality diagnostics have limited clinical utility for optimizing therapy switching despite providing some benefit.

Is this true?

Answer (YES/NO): YES